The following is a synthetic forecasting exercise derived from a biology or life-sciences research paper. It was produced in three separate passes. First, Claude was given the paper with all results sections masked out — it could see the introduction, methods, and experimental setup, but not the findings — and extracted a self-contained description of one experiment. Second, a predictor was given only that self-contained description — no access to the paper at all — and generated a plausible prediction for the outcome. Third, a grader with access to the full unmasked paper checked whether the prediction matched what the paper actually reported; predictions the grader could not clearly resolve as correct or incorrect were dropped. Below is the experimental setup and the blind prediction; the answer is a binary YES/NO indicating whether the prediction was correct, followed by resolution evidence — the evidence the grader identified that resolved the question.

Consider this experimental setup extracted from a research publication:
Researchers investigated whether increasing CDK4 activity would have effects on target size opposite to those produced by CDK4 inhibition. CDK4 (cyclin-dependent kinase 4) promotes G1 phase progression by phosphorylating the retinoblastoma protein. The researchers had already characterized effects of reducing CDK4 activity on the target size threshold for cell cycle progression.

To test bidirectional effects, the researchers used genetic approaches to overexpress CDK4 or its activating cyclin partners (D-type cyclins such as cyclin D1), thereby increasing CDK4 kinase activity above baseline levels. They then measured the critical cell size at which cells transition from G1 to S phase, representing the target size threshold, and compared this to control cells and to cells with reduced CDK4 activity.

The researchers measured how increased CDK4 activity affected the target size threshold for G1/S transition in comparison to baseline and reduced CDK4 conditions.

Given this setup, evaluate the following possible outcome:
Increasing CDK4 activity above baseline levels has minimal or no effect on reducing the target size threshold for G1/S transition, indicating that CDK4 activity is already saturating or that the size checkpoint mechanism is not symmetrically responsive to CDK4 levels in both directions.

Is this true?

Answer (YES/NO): NO